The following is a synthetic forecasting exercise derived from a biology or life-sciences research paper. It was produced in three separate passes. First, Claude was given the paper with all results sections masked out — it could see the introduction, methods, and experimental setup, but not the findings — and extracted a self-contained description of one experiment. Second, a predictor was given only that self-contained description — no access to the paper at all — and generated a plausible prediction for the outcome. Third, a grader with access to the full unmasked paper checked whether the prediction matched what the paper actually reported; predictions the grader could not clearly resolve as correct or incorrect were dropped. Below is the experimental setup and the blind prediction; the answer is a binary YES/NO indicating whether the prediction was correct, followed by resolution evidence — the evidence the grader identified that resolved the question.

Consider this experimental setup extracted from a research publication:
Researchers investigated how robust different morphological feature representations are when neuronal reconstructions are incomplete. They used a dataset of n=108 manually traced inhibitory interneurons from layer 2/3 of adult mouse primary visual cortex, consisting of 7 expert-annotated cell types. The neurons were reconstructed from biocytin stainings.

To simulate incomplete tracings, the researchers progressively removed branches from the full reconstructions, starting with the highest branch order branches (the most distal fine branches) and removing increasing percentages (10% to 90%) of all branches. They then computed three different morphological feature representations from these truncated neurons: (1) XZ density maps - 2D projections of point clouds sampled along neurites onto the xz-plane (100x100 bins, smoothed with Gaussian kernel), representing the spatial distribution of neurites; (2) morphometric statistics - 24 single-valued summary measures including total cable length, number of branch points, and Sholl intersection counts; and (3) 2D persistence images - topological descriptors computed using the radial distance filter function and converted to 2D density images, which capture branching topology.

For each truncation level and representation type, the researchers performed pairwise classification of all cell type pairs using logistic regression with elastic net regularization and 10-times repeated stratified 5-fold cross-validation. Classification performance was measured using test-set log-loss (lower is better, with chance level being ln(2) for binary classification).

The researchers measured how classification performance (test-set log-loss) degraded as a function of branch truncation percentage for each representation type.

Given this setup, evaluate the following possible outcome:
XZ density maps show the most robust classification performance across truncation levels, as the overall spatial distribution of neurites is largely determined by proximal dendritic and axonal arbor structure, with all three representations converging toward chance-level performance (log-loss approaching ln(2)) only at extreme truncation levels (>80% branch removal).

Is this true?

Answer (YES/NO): NO